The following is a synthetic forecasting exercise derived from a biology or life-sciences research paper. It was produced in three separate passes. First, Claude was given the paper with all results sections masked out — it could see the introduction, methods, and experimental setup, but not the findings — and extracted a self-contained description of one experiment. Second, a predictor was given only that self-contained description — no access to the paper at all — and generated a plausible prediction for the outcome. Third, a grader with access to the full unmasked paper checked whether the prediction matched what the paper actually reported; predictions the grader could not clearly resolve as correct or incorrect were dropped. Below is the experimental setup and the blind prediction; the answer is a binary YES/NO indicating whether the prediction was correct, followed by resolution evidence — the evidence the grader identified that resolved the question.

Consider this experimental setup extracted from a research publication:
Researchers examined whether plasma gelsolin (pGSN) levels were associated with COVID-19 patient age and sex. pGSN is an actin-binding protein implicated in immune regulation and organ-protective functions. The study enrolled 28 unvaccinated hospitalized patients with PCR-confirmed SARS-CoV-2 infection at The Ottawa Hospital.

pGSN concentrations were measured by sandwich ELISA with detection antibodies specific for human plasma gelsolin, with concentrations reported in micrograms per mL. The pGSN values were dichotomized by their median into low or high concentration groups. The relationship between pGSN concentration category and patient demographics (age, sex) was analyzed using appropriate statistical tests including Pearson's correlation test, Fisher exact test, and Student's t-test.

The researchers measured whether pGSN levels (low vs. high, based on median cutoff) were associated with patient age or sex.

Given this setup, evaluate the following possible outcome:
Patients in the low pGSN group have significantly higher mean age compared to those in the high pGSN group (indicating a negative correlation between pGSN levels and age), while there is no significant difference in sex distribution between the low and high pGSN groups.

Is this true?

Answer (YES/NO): NO